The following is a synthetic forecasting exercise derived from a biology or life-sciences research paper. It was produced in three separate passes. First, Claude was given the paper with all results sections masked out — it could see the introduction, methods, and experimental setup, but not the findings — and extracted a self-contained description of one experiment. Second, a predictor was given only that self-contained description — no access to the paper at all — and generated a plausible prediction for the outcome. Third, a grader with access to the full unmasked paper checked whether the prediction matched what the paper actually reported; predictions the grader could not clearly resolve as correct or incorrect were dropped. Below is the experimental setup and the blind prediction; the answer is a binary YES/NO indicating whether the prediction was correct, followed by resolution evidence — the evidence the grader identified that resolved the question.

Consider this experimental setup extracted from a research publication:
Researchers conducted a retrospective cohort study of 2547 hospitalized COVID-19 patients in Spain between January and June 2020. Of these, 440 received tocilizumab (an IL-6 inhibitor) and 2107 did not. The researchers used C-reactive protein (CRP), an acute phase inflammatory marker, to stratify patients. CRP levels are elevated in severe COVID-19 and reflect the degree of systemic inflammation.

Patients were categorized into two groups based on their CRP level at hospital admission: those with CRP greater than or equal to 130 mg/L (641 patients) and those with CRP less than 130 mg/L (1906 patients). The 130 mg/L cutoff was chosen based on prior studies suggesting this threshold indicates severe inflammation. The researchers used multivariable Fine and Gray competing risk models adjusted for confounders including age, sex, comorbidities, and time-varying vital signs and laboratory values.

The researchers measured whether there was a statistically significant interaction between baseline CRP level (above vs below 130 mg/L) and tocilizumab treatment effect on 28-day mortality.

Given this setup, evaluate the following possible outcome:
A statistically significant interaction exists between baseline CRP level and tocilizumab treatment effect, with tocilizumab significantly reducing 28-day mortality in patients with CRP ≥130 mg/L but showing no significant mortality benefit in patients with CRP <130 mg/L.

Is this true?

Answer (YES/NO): NO